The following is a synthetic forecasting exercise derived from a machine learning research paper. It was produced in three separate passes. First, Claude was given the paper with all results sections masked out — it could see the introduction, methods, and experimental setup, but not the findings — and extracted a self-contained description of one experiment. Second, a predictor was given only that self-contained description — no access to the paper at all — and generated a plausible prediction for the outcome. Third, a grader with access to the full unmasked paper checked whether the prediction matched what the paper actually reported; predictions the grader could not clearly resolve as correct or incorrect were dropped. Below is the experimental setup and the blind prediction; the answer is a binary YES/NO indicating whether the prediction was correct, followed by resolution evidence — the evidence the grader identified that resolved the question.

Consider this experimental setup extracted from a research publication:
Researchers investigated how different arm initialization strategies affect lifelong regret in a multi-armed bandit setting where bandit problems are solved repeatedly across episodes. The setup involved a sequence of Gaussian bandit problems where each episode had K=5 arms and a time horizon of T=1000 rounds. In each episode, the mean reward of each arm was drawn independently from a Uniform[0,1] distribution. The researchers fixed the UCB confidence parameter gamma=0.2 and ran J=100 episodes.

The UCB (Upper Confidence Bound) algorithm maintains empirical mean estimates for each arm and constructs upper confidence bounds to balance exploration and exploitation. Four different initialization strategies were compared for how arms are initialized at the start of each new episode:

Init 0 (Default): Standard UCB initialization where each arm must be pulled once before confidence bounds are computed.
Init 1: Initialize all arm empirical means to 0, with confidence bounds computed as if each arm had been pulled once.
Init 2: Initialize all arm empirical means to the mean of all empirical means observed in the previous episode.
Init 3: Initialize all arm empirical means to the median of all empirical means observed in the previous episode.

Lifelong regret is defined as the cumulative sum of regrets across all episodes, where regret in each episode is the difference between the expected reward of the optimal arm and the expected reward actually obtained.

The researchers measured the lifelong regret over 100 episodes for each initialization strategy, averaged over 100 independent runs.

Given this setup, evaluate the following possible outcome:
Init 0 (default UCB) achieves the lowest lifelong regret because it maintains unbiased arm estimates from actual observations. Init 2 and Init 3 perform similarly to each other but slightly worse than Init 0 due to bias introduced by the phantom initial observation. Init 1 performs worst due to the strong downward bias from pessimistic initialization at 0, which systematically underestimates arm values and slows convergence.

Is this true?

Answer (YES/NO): NO